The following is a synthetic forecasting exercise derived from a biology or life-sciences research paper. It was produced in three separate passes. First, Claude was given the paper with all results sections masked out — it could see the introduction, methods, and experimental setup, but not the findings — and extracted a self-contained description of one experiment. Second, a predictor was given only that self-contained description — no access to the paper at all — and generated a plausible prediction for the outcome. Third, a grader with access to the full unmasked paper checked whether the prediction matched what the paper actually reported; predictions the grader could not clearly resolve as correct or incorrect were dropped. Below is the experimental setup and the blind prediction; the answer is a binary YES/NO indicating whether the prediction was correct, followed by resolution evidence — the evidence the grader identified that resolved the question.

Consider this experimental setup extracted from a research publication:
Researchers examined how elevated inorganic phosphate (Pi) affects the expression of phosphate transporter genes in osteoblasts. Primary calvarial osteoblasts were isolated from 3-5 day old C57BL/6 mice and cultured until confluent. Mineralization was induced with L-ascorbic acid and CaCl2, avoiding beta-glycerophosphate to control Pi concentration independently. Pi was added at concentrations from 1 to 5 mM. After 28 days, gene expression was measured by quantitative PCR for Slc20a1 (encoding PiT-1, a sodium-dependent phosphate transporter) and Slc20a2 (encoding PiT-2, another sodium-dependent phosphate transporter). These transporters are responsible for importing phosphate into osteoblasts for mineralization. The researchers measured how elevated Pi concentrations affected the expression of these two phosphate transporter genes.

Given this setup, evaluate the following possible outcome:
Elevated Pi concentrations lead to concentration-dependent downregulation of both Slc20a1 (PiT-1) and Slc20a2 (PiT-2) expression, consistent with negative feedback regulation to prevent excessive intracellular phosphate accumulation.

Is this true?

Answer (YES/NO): NO